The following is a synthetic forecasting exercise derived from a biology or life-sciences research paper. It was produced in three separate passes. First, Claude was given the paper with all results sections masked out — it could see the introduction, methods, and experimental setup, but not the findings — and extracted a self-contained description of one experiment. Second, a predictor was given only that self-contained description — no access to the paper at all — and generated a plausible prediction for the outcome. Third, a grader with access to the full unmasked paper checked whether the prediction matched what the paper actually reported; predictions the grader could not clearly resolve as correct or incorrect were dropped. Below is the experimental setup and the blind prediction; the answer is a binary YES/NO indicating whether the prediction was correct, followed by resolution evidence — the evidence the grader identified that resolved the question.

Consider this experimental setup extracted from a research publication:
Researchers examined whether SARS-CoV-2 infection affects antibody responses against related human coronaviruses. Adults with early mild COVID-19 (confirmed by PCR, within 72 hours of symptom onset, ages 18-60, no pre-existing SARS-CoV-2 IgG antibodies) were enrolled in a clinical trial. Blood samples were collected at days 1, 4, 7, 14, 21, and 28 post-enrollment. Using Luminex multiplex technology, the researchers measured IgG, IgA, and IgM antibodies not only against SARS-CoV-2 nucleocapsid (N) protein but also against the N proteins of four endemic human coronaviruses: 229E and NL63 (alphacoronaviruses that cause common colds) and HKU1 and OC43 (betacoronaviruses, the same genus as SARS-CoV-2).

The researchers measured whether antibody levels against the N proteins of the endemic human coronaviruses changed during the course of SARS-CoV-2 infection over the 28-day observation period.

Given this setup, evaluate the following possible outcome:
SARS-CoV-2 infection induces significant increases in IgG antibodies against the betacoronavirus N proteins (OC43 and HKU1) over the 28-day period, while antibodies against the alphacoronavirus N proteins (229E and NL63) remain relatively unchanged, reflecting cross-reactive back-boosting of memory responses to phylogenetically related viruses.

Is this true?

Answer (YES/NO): NO